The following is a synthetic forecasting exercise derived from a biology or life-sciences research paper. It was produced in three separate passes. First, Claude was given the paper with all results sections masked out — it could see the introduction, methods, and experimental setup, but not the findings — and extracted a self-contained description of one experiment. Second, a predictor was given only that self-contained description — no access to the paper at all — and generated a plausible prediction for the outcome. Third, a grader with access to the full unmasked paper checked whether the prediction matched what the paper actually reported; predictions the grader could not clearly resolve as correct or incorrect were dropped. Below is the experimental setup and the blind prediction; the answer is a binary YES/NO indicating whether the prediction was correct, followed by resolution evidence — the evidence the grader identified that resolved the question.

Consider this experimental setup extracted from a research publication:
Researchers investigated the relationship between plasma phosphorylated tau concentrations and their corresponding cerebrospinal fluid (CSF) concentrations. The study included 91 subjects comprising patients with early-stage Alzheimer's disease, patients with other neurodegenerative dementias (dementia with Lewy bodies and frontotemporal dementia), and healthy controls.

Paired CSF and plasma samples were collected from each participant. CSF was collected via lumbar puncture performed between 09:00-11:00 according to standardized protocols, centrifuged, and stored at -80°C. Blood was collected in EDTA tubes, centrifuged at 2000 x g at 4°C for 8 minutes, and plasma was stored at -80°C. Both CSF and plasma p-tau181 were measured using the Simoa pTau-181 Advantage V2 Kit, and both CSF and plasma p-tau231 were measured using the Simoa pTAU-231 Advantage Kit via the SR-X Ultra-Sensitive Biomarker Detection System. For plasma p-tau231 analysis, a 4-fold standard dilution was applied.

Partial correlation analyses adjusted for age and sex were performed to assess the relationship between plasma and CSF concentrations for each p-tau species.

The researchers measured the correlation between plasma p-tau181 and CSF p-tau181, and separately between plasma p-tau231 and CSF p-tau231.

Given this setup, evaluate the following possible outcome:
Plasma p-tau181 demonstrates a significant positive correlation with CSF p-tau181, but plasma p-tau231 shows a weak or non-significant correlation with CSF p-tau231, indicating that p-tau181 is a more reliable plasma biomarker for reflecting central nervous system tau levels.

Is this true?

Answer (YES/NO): NO